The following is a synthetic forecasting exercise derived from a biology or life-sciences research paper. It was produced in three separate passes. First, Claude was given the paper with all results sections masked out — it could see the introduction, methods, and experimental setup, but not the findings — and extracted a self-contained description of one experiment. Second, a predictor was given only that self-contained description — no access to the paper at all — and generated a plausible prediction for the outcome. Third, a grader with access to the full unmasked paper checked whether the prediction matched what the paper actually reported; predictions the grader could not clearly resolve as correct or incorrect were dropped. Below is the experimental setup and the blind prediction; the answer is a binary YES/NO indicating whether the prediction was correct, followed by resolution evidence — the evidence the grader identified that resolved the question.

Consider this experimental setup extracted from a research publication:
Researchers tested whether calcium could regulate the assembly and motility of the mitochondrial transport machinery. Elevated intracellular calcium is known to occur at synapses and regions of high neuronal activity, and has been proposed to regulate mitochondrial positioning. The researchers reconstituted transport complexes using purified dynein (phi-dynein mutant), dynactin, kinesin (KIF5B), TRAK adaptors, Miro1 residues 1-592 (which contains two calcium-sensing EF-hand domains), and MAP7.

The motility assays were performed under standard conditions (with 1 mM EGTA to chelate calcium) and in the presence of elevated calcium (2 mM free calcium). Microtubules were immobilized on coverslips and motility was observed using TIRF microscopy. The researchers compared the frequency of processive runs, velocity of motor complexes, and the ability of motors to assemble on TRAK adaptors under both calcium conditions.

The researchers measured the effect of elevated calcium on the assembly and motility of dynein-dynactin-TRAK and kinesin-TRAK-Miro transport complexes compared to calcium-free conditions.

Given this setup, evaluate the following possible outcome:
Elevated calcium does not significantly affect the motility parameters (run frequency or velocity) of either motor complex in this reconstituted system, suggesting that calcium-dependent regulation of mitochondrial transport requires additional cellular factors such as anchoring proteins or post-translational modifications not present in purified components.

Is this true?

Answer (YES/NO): YES